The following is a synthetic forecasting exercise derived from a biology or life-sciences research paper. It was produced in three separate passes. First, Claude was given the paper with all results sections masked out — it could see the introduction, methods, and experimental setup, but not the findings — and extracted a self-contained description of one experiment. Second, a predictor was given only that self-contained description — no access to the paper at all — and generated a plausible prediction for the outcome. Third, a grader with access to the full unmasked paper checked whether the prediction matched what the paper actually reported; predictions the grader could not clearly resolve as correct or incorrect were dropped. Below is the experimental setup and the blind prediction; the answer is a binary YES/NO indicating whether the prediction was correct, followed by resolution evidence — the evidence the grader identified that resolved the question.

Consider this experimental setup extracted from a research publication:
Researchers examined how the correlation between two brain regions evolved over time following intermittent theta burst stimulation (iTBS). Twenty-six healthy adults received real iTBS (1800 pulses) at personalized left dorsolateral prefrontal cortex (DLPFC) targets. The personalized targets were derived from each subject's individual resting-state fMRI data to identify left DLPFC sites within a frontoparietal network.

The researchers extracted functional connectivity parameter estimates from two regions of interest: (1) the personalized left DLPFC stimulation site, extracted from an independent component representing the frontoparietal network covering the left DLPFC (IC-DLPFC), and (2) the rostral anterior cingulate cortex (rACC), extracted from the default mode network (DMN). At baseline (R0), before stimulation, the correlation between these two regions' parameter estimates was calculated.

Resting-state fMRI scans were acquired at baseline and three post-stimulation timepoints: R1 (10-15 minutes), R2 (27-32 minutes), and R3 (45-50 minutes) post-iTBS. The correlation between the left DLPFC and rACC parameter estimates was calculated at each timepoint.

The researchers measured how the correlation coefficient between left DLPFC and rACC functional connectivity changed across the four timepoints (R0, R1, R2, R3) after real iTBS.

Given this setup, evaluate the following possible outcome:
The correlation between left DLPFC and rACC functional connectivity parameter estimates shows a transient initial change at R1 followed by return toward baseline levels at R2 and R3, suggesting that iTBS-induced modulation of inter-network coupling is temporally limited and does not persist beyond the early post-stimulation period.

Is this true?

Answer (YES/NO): NO